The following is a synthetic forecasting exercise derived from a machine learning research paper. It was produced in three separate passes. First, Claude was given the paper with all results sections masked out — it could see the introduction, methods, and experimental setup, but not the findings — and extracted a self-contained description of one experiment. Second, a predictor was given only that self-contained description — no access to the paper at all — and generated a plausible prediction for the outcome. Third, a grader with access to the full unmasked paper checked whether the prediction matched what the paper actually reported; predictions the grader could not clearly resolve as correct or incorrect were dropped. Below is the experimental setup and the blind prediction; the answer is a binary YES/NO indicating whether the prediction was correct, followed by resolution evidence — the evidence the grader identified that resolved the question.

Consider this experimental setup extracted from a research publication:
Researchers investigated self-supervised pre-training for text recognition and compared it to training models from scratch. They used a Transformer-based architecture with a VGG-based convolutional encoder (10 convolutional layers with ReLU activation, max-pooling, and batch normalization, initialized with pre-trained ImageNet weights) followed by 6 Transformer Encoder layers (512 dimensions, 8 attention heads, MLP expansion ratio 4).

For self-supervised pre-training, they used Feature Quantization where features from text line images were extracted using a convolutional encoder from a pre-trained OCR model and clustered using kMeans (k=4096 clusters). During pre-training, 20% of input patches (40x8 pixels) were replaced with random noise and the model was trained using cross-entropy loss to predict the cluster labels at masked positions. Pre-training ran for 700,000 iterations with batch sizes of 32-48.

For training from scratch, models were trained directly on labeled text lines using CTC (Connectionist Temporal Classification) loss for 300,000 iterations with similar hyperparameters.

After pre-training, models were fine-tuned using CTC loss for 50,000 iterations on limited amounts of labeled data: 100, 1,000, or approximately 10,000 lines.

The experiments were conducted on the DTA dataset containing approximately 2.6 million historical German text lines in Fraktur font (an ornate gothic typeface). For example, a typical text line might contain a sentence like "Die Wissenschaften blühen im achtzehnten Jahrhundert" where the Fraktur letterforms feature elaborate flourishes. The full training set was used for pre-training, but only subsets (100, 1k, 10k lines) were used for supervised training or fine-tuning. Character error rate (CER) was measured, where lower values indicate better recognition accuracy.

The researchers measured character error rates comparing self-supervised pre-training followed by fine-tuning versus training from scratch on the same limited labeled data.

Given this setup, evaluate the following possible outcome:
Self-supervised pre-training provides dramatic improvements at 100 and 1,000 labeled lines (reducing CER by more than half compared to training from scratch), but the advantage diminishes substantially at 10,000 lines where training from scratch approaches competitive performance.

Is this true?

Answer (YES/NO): NO